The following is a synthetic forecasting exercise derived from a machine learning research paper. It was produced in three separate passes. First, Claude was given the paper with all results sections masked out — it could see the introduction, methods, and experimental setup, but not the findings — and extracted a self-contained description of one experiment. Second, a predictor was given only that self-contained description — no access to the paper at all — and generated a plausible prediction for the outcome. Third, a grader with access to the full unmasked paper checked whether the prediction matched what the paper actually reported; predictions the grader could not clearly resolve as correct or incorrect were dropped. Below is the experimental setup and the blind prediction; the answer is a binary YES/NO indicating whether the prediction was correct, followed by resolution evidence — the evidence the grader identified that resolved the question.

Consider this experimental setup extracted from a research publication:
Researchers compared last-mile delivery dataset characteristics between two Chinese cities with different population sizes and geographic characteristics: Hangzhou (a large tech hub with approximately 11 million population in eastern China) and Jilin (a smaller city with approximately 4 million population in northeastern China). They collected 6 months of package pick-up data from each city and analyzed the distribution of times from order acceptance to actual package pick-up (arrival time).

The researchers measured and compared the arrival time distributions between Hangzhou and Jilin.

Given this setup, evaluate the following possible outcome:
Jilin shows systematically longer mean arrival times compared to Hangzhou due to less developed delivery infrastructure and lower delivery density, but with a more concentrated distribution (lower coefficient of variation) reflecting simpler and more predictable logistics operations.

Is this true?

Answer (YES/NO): NO